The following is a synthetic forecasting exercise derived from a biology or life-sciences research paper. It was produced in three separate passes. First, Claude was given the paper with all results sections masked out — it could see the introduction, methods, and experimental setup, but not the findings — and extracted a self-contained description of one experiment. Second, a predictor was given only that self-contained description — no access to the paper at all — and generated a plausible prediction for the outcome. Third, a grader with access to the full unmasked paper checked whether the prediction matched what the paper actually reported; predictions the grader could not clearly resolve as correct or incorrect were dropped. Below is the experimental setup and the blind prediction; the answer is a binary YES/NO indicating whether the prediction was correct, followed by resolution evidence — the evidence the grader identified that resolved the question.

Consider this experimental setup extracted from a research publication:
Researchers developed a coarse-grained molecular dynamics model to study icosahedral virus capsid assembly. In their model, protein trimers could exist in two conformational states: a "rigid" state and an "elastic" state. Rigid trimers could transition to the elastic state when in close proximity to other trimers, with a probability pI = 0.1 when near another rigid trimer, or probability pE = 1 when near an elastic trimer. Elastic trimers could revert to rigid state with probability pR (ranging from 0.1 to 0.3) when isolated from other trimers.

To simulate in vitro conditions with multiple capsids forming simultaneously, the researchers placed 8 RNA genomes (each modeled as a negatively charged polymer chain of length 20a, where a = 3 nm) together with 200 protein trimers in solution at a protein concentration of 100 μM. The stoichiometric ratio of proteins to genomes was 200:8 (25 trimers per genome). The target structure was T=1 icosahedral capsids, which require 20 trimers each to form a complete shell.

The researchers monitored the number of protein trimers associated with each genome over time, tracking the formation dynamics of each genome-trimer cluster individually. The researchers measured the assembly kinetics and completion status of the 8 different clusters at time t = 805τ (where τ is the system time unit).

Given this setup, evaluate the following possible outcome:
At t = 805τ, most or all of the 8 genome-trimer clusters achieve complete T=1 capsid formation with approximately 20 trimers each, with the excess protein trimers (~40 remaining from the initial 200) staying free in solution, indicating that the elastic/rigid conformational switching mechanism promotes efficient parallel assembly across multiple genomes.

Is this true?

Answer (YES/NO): NO